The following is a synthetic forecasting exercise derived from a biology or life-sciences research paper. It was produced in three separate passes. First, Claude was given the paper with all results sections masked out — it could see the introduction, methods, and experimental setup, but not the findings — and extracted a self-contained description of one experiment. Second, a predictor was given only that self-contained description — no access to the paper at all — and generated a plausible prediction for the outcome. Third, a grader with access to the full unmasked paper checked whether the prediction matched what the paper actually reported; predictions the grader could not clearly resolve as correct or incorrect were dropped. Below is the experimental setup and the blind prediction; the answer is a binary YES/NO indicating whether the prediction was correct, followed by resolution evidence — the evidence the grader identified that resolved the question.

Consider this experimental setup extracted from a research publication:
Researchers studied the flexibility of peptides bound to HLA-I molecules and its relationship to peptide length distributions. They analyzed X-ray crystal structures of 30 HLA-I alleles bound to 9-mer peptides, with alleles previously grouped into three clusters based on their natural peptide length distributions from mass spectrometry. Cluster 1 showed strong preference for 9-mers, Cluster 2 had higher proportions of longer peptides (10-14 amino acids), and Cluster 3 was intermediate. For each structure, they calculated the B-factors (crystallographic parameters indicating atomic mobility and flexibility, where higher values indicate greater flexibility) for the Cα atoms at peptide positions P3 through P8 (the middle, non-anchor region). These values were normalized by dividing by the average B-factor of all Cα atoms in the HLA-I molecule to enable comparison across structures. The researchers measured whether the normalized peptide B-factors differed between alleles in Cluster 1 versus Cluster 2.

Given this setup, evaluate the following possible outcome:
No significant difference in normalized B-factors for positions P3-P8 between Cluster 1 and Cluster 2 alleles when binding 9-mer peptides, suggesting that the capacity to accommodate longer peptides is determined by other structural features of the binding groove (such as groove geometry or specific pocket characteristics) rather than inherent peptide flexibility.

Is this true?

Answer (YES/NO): NO